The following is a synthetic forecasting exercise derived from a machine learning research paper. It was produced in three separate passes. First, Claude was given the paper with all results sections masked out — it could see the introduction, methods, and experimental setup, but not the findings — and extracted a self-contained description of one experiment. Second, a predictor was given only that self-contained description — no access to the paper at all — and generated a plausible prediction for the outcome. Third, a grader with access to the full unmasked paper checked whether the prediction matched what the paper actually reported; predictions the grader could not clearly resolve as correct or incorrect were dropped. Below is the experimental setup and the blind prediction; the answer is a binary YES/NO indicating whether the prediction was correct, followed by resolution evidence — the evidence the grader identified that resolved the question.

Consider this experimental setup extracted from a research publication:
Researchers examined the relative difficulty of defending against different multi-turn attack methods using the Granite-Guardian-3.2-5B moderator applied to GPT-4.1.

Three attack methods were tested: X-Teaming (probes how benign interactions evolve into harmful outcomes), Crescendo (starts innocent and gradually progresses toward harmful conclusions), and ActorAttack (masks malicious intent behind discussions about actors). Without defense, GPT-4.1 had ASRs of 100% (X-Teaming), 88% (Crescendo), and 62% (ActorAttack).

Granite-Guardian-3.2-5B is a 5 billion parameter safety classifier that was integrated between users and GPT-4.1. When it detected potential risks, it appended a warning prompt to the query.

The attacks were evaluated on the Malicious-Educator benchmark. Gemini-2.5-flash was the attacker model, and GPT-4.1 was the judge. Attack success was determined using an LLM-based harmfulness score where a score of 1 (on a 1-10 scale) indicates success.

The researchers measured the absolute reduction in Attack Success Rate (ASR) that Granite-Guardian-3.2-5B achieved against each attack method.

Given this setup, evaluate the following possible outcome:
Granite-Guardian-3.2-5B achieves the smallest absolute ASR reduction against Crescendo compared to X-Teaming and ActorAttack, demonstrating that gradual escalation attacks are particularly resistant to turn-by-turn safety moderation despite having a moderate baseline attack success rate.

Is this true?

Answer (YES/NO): NO